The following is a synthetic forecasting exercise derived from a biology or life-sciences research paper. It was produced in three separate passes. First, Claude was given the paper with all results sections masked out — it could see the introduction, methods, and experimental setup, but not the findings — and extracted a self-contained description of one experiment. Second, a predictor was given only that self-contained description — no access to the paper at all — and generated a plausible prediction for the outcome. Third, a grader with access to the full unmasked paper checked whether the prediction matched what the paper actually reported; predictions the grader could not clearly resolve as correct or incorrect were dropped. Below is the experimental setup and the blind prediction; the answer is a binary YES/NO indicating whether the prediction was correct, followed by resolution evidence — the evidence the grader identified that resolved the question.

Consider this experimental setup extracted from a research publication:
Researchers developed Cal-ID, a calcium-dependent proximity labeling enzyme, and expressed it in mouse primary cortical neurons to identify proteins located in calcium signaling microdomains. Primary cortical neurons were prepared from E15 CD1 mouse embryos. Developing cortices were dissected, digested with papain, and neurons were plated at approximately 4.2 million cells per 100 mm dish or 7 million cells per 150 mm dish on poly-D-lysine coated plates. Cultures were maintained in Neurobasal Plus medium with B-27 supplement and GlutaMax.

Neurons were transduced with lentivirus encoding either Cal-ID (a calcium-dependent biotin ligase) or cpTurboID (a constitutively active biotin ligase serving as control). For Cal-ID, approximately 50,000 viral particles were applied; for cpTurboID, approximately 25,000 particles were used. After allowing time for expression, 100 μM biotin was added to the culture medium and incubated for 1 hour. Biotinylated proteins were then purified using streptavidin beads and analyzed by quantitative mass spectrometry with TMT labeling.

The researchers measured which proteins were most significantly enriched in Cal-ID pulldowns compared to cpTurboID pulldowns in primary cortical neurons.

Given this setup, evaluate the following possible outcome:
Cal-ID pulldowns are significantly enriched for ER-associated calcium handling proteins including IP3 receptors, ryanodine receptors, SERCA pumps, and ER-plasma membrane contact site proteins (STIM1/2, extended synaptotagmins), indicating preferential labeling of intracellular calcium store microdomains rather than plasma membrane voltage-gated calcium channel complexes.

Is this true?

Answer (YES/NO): NO